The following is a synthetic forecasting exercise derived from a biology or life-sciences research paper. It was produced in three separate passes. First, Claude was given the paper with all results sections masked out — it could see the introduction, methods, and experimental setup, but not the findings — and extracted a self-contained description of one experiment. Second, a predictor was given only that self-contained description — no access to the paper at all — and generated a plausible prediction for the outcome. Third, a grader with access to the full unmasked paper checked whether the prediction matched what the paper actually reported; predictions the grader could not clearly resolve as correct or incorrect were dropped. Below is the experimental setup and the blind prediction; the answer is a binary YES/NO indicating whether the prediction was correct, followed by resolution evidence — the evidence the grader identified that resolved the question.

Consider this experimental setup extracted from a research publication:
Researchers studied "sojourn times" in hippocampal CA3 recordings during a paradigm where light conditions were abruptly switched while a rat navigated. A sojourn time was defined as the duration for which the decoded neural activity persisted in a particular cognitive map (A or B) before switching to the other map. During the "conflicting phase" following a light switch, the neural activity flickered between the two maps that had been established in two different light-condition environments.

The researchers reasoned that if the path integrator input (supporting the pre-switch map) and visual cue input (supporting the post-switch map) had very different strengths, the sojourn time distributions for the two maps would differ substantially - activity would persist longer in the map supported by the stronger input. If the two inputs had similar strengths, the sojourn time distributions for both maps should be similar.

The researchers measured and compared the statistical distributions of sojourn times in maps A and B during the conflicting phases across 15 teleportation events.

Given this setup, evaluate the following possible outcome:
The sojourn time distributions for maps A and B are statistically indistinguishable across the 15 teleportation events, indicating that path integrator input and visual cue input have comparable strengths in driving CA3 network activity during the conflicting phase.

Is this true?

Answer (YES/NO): YES